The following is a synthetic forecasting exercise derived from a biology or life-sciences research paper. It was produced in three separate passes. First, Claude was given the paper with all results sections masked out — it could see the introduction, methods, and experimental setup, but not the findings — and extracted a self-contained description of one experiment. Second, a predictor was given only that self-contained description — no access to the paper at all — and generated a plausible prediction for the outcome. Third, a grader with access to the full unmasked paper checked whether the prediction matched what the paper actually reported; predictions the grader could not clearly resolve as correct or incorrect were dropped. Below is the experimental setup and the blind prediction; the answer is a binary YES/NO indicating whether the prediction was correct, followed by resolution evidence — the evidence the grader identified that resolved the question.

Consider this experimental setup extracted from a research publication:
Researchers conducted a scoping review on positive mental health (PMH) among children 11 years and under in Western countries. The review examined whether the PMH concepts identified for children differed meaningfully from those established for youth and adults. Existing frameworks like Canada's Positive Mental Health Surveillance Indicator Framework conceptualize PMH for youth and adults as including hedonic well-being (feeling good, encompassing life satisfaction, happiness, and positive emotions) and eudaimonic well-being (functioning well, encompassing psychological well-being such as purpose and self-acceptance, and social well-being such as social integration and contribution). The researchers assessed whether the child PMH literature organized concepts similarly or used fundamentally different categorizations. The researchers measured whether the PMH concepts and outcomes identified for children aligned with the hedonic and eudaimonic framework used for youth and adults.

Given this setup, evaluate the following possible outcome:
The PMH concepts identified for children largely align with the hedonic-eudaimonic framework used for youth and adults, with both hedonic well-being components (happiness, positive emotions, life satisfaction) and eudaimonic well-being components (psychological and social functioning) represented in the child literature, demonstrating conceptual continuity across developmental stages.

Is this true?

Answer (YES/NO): YES